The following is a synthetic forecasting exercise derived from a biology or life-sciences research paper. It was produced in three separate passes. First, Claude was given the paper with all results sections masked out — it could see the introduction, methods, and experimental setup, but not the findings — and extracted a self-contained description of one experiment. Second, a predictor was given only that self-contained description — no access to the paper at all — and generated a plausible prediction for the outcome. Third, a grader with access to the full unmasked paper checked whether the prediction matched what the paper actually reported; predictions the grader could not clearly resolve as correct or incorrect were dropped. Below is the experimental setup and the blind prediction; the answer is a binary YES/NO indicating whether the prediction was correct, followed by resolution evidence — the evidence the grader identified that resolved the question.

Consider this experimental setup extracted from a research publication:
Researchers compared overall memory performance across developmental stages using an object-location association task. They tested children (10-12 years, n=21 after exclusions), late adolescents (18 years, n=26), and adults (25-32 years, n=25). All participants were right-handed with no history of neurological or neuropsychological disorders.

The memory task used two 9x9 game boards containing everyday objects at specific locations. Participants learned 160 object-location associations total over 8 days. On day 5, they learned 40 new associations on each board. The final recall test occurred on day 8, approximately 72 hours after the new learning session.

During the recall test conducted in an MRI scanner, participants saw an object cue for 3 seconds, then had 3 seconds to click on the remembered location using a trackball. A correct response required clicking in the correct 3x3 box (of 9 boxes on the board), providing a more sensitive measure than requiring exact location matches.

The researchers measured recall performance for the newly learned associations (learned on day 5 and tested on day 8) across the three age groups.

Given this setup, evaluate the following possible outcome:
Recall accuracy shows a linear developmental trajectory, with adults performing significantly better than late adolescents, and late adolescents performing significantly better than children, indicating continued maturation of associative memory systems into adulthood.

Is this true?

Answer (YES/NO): NO